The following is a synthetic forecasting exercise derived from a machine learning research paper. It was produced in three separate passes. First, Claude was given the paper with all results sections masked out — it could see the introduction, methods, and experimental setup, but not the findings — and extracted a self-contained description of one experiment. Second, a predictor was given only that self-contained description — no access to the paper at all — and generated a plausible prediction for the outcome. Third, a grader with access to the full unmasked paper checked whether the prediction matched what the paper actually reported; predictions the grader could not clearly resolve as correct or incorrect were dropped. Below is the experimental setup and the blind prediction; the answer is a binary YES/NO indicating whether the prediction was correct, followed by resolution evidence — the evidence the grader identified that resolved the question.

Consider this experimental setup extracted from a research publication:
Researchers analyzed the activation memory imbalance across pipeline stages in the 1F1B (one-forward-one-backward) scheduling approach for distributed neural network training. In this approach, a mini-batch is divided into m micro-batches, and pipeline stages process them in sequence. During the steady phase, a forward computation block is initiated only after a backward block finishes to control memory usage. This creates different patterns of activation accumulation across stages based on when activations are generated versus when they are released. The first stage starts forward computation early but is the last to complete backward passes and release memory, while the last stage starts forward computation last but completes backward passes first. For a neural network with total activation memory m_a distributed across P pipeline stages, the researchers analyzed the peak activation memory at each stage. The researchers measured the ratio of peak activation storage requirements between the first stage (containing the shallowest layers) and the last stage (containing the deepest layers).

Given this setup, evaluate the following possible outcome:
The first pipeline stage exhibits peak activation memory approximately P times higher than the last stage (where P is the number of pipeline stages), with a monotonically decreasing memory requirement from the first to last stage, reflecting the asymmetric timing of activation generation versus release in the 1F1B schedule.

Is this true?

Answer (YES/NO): YES